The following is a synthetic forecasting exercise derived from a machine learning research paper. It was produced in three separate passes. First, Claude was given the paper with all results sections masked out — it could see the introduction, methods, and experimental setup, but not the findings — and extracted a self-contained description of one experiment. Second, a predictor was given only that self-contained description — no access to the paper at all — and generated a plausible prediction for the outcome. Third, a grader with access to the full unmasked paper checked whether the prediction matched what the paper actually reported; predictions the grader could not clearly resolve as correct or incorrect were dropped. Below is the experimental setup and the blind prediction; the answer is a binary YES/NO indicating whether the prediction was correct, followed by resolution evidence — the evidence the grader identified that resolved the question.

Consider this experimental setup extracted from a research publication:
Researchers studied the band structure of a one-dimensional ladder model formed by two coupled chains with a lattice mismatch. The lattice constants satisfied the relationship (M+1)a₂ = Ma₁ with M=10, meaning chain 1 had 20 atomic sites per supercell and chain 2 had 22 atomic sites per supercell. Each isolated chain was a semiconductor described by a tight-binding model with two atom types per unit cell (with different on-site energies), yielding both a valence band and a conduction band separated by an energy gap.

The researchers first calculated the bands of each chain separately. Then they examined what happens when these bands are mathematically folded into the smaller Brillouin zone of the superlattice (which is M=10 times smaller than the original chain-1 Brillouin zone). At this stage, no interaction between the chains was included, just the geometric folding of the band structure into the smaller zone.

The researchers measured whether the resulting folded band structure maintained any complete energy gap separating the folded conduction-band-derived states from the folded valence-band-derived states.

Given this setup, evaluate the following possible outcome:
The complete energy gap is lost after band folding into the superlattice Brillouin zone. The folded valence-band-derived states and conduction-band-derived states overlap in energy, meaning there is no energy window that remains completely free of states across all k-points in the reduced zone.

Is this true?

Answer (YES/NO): NO